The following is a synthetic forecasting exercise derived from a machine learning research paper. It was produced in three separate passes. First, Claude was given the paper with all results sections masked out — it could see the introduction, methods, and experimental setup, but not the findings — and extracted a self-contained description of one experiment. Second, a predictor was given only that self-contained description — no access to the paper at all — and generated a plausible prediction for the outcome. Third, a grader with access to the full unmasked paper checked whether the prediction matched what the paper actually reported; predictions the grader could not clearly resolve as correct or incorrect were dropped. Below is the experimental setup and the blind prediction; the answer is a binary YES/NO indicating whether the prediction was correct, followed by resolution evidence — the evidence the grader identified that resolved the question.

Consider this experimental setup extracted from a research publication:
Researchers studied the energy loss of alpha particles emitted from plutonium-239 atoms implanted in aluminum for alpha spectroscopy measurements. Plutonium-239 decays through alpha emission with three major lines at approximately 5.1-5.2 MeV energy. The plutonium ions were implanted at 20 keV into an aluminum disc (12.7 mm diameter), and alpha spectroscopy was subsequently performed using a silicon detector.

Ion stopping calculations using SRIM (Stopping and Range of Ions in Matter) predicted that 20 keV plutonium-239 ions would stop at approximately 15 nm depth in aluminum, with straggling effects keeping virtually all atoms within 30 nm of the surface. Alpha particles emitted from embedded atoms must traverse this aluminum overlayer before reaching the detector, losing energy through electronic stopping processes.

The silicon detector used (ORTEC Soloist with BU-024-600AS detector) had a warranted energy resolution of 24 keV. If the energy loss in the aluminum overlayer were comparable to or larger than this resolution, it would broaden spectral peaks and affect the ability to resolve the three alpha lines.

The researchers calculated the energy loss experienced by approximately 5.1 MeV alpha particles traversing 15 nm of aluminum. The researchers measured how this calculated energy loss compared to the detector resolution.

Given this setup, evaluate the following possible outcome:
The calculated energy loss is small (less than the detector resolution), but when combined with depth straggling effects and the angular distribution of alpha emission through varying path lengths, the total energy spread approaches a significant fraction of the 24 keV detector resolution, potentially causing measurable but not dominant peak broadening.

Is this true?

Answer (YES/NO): NO